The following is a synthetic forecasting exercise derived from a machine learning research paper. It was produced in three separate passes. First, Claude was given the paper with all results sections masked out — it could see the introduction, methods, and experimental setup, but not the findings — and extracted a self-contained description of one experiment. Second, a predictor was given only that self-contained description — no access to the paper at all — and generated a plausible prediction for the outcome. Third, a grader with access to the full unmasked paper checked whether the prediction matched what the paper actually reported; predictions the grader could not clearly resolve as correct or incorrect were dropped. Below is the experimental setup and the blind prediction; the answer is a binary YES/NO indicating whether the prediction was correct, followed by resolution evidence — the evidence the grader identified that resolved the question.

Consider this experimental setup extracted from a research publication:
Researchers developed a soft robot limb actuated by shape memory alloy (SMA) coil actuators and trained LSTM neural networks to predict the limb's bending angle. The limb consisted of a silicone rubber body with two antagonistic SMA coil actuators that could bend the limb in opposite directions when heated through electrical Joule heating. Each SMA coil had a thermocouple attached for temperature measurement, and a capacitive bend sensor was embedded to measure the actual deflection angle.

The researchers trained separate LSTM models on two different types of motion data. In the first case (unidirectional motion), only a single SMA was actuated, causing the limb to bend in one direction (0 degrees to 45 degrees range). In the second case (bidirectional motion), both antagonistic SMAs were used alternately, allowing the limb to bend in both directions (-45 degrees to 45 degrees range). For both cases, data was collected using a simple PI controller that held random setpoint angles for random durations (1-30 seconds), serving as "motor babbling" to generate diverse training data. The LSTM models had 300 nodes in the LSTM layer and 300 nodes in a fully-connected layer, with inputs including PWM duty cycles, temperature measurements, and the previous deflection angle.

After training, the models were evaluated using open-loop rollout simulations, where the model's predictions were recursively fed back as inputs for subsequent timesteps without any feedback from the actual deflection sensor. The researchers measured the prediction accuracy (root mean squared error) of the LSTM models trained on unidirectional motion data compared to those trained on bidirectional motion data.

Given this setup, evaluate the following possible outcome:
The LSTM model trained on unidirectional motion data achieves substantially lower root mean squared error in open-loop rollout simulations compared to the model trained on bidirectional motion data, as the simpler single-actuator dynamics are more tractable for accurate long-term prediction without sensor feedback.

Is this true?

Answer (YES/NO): NO